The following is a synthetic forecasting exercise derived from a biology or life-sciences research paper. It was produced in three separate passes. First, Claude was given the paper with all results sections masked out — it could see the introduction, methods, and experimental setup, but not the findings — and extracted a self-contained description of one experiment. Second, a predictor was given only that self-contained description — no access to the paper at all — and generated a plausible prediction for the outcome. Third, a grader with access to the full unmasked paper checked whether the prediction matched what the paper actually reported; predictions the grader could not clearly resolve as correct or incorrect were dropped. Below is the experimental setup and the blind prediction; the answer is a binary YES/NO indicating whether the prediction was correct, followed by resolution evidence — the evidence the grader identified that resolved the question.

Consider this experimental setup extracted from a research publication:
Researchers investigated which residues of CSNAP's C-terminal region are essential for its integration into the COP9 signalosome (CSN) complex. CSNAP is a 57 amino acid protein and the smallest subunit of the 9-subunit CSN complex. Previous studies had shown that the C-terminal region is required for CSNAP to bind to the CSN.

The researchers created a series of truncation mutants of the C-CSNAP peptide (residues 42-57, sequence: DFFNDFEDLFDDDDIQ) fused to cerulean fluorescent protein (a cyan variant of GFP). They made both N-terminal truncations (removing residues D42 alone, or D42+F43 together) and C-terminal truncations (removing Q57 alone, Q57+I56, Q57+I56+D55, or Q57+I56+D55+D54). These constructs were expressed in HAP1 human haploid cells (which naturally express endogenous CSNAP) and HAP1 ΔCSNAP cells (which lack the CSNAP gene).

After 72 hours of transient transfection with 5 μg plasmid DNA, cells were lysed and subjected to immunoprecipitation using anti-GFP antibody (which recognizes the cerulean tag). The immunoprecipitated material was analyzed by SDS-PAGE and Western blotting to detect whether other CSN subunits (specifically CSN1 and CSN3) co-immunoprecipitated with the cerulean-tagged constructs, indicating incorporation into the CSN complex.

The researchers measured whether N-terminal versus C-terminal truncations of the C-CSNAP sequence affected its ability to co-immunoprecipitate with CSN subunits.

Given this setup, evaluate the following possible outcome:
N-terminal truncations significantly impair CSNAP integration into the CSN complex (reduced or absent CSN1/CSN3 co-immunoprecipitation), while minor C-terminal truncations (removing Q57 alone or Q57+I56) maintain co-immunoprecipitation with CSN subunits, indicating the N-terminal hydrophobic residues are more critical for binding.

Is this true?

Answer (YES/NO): NO